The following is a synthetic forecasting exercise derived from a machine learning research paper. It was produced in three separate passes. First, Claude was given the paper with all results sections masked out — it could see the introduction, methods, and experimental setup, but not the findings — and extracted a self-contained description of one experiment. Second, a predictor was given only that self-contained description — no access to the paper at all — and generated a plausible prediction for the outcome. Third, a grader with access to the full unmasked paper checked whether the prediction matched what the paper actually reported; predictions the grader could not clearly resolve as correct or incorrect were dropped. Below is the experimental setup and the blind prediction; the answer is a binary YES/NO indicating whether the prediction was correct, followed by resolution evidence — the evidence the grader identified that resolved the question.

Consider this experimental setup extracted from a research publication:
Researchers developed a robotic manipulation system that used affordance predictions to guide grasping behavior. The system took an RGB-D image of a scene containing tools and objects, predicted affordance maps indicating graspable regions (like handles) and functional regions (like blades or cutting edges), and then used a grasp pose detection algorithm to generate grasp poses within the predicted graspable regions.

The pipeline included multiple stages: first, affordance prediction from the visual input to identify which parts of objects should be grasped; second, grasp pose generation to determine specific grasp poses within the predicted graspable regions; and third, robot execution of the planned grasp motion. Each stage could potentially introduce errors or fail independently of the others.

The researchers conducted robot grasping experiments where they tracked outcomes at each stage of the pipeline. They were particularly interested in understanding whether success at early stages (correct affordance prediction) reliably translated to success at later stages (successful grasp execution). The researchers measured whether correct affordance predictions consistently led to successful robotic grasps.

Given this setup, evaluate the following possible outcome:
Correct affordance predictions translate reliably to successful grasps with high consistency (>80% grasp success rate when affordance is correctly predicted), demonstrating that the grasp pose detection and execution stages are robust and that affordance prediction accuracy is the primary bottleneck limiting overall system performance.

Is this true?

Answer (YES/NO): NO